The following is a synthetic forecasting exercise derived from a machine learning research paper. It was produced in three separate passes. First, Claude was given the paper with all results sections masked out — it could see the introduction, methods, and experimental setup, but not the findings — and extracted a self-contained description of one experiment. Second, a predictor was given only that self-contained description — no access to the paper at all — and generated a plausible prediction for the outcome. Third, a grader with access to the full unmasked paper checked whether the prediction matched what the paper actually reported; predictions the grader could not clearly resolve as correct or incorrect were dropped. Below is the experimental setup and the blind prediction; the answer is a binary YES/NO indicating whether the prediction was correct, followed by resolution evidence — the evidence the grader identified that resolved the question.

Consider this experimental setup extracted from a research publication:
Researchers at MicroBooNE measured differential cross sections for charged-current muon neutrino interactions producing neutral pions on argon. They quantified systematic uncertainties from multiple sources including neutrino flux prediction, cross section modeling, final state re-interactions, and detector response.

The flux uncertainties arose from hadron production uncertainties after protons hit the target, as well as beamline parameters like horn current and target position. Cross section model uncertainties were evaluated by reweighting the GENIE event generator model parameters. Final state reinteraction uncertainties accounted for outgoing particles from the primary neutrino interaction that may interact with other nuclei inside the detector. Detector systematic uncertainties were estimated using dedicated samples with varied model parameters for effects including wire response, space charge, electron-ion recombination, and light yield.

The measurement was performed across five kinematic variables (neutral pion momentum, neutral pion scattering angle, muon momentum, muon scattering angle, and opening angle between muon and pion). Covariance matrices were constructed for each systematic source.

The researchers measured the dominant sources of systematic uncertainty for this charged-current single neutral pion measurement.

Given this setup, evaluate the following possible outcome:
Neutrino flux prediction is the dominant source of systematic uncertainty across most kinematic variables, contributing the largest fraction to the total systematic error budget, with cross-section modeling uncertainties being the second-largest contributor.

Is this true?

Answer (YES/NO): NO